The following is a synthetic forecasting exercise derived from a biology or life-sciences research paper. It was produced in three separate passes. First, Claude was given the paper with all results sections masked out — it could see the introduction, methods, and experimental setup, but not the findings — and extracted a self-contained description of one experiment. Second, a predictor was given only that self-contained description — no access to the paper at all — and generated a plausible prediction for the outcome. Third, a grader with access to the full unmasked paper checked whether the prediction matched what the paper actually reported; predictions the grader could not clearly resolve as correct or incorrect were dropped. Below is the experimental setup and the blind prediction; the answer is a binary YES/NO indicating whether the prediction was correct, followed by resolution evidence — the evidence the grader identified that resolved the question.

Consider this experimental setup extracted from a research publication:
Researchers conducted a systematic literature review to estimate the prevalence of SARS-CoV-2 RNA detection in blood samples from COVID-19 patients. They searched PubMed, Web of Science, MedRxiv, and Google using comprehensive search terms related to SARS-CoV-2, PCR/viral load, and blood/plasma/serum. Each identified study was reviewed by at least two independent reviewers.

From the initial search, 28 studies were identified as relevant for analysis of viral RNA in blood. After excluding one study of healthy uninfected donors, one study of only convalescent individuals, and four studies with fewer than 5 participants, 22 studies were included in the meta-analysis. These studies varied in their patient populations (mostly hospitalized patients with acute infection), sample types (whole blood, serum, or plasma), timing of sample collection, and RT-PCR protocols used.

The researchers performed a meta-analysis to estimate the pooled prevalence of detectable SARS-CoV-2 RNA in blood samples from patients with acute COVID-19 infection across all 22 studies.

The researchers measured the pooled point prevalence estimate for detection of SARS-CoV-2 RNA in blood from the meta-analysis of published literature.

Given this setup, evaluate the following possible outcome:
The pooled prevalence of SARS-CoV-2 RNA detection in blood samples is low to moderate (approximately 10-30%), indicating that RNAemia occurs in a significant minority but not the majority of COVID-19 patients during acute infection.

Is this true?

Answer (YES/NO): YES